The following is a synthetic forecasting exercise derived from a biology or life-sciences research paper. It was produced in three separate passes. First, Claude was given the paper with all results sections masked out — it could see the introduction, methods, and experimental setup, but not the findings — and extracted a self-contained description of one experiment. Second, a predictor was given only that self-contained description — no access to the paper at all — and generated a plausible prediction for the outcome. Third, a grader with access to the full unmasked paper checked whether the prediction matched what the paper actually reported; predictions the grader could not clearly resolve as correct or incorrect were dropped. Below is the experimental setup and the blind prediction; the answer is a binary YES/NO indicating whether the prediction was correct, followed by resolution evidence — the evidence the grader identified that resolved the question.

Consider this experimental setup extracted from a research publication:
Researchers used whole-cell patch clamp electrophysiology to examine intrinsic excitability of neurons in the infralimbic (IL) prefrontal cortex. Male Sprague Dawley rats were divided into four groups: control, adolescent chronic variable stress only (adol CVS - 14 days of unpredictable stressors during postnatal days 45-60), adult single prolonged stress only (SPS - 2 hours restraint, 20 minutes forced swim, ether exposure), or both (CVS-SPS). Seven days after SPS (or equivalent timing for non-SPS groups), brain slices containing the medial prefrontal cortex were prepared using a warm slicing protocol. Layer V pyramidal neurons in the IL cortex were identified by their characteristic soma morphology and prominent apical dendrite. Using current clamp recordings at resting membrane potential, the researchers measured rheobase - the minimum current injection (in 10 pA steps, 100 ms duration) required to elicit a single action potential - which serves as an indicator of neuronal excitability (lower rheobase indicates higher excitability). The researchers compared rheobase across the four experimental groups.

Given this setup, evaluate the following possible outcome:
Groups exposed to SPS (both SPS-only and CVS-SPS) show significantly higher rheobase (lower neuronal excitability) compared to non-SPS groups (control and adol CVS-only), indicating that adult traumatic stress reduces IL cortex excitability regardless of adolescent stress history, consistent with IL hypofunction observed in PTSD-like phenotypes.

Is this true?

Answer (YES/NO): NO